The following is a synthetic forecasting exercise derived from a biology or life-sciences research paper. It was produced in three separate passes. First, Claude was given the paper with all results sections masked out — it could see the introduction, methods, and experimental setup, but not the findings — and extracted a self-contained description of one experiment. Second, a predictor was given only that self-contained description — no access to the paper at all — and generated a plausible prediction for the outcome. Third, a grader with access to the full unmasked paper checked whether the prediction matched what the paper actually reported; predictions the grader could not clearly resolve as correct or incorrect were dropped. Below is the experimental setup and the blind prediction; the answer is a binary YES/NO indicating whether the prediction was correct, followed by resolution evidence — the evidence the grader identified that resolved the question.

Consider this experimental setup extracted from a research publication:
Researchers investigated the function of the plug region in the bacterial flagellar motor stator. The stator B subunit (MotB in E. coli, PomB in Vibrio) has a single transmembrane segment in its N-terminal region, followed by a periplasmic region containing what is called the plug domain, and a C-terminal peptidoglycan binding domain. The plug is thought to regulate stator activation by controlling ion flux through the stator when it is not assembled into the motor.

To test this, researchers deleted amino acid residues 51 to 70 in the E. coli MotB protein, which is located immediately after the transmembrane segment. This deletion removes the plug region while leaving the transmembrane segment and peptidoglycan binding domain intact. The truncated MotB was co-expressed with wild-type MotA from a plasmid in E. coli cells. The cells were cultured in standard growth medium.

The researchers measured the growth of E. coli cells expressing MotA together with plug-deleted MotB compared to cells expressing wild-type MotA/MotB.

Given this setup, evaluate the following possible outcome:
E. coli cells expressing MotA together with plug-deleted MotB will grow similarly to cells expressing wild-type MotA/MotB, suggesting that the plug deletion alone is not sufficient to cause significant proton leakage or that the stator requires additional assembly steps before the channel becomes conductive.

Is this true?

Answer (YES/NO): NO